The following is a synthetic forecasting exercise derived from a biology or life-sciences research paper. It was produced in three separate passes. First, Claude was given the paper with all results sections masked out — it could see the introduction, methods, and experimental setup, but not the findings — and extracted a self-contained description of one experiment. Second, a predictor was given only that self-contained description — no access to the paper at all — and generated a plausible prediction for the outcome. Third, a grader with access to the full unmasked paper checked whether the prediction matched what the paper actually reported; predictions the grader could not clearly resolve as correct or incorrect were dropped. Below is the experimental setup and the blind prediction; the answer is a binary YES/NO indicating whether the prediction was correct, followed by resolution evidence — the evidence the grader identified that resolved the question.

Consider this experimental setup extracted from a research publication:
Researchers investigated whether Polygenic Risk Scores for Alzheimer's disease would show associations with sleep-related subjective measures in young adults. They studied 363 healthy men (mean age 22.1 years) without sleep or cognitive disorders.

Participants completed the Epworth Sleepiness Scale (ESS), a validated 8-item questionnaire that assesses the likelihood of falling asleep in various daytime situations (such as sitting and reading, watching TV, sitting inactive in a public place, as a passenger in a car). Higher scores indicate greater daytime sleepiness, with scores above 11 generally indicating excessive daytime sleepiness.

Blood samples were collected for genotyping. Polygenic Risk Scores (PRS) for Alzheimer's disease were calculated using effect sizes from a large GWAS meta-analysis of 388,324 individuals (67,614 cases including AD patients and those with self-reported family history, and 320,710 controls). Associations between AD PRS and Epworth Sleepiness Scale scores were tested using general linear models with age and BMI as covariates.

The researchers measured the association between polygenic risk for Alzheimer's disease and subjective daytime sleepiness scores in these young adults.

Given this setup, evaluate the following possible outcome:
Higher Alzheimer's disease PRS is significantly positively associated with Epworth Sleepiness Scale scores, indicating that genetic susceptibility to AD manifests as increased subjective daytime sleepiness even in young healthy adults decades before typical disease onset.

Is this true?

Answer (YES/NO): YES